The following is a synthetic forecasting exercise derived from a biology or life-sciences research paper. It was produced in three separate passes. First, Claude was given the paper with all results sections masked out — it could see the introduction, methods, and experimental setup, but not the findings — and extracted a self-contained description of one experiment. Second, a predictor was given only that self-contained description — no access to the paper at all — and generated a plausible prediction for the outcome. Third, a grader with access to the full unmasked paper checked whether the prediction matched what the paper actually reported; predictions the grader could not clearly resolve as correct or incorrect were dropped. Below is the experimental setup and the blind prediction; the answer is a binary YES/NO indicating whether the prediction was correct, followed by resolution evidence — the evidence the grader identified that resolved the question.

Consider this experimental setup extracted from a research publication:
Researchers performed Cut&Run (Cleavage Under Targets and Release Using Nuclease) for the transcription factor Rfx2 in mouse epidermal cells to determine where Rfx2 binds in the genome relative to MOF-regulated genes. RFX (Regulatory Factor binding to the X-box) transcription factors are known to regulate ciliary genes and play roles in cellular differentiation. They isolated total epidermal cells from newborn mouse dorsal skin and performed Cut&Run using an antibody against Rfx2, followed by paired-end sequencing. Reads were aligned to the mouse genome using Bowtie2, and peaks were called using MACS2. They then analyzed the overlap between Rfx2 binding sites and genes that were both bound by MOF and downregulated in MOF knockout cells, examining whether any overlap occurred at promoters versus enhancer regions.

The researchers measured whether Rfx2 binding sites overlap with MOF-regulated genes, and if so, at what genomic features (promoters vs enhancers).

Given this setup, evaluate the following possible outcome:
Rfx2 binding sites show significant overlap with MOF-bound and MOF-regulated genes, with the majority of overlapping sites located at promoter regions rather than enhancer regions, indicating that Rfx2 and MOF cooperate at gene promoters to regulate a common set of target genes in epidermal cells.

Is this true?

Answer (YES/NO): YES